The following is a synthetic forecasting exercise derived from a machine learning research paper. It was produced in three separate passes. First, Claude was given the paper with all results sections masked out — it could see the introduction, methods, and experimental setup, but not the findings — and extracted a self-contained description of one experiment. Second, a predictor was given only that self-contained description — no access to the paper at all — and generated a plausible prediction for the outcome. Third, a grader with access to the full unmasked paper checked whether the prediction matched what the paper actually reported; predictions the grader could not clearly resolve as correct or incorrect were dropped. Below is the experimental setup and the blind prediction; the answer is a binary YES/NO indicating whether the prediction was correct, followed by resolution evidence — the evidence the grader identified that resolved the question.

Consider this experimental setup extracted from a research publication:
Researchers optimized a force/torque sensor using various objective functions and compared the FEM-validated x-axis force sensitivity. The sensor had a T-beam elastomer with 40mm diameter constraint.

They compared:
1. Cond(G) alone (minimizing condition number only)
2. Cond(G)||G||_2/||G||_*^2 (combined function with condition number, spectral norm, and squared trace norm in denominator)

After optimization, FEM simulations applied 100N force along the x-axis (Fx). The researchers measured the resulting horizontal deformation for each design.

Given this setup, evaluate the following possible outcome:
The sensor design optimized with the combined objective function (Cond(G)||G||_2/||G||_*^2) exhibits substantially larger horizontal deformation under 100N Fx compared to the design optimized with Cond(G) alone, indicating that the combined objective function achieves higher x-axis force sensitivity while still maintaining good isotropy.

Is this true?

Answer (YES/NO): YES